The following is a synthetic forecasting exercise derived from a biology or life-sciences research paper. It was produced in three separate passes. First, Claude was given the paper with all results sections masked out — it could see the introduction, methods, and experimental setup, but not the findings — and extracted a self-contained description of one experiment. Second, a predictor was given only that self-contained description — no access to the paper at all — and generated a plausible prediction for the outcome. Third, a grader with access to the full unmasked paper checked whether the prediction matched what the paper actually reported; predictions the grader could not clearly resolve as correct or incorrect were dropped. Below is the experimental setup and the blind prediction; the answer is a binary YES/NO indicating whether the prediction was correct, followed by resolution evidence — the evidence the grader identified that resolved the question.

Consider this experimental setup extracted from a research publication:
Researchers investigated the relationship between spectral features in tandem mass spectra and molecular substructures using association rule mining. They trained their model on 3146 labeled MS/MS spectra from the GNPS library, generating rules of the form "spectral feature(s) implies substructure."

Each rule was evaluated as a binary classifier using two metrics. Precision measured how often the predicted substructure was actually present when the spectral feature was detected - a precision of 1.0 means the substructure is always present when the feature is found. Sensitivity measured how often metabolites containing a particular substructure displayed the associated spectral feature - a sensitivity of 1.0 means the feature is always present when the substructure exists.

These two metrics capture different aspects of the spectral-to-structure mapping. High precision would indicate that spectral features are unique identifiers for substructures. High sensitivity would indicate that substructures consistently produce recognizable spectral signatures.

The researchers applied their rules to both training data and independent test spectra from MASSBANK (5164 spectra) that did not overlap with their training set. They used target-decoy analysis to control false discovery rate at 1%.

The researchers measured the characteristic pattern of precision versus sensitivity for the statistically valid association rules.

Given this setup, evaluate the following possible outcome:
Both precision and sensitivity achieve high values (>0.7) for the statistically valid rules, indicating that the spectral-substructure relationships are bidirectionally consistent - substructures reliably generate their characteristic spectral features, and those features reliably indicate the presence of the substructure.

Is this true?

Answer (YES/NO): NO